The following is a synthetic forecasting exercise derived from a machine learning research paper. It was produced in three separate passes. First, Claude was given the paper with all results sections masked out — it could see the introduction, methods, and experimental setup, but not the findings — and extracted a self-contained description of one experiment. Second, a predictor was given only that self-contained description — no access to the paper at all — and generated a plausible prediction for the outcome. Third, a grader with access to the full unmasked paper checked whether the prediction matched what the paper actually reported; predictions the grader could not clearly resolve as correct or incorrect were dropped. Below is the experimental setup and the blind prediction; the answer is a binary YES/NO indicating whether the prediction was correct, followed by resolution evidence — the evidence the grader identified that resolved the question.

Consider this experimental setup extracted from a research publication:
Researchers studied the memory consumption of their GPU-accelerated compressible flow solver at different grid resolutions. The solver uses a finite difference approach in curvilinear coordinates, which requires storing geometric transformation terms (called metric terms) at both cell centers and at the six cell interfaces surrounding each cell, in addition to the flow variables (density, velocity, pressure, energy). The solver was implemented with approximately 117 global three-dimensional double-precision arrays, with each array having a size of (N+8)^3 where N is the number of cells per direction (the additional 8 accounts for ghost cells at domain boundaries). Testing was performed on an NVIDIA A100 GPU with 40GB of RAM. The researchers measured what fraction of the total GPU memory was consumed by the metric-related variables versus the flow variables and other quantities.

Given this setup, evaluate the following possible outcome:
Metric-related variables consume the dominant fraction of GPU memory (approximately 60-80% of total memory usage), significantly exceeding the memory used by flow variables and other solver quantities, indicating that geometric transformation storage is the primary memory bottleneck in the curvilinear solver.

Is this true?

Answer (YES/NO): YES